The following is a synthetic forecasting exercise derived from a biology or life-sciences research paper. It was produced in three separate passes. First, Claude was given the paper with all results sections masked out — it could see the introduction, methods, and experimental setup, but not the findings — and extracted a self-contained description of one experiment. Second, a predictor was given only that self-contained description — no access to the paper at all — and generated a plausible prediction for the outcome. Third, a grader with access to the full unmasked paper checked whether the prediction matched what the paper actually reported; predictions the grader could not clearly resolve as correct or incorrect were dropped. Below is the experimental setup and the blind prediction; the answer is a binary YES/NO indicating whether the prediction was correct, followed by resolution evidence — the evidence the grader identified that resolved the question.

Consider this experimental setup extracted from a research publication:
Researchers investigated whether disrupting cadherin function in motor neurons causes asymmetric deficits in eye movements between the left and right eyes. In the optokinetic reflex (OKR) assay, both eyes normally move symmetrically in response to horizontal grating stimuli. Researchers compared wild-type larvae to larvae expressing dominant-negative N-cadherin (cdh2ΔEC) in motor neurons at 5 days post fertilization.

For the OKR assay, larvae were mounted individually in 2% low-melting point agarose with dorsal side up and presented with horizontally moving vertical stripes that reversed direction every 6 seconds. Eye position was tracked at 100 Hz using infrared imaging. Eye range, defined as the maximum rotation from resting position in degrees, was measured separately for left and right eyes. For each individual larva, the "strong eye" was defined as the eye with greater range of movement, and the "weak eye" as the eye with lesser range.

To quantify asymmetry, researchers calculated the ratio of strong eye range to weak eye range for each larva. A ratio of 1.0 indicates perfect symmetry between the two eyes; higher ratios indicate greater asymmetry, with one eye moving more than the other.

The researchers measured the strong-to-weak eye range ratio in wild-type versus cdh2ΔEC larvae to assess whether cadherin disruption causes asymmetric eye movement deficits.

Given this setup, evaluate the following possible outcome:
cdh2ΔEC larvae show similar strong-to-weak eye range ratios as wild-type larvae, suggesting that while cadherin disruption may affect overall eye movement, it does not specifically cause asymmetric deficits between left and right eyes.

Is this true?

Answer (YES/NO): NO